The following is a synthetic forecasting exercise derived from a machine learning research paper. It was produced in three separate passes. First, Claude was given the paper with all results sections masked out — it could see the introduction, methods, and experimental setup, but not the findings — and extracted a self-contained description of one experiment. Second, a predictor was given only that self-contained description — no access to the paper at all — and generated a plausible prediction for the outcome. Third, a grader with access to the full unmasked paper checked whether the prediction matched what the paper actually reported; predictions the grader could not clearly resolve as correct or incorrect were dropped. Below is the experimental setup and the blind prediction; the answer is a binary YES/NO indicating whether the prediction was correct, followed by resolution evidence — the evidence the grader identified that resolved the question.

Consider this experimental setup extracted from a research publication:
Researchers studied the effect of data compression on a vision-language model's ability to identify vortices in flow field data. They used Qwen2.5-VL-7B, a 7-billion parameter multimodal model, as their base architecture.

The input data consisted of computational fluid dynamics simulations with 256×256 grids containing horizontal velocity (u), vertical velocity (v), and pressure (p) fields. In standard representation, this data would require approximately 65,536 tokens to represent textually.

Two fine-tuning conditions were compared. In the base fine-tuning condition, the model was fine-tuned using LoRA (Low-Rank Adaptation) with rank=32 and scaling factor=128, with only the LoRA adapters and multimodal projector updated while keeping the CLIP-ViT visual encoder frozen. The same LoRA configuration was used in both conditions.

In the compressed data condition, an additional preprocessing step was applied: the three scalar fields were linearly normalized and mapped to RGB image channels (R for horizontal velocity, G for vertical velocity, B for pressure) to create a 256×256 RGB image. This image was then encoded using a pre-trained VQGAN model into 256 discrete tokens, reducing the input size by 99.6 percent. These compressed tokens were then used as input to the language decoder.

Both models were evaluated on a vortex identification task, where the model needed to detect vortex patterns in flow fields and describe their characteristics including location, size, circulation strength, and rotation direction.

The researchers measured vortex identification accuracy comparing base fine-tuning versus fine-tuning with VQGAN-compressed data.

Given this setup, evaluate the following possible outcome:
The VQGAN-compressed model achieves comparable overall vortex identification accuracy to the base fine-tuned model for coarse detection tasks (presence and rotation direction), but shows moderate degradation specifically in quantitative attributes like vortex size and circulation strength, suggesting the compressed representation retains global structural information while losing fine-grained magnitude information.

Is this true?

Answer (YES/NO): NO